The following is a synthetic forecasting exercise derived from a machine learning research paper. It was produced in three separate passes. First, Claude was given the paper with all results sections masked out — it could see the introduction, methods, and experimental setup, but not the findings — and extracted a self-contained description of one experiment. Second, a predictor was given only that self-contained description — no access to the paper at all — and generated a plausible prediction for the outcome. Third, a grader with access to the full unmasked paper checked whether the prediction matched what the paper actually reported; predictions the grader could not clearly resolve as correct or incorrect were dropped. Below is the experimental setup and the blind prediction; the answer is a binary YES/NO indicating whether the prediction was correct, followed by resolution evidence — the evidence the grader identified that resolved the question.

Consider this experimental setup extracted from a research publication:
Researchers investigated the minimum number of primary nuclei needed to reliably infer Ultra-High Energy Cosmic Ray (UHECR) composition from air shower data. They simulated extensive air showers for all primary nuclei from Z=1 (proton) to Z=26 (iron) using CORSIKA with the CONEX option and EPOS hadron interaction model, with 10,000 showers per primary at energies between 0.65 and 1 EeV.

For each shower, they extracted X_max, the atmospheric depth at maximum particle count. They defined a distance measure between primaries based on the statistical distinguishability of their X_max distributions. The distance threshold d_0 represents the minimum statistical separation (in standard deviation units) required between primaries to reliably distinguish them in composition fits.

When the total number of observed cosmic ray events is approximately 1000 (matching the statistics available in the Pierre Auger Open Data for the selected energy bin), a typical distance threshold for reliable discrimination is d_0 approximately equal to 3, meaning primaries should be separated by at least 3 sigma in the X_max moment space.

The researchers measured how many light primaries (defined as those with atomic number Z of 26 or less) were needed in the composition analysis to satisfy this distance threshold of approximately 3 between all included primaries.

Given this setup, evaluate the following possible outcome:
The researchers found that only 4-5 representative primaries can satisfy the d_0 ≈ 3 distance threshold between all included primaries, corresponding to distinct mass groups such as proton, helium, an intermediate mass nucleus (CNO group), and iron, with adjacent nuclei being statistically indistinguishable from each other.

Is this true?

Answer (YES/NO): NO